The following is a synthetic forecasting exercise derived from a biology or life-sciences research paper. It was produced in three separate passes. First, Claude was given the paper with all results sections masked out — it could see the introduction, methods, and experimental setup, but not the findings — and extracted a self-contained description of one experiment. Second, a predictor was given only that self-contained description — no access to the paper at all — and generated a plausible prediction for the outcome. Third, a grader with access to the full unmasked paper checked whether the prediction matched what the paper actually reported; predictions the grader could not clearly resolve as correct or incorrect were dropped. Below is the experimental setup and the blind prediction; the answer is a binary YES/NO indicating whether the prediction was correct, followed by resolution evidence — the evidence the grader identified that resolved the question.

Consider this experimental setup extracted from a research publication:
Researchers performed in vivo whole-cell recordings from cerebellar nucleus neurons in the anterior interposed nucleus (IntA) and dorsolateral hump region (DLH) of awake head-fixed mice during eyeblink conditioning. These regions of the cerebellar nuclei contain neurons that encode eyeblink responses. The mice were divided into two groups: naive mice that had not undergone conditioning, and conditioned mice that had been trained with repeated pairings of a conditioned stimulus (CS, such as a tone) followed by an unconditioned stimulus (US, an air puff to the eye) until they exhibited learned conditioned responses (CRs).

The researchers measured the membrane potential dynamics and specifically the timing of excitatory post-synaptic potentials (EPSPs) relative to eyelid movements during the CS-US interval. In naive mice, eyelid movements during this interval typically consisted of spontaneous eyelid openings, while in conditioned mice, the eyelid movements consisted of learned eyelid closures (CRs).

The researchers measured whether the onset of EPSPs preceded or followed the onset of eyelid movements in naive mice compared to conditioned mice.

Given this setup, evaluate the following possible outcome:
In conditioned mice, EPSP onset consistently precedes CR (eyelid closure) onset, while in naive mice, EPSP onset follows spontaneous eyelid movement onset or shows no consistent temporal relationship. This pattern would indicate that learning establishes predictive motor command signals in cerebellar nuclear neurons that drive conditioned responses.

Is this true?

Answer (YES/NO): YES